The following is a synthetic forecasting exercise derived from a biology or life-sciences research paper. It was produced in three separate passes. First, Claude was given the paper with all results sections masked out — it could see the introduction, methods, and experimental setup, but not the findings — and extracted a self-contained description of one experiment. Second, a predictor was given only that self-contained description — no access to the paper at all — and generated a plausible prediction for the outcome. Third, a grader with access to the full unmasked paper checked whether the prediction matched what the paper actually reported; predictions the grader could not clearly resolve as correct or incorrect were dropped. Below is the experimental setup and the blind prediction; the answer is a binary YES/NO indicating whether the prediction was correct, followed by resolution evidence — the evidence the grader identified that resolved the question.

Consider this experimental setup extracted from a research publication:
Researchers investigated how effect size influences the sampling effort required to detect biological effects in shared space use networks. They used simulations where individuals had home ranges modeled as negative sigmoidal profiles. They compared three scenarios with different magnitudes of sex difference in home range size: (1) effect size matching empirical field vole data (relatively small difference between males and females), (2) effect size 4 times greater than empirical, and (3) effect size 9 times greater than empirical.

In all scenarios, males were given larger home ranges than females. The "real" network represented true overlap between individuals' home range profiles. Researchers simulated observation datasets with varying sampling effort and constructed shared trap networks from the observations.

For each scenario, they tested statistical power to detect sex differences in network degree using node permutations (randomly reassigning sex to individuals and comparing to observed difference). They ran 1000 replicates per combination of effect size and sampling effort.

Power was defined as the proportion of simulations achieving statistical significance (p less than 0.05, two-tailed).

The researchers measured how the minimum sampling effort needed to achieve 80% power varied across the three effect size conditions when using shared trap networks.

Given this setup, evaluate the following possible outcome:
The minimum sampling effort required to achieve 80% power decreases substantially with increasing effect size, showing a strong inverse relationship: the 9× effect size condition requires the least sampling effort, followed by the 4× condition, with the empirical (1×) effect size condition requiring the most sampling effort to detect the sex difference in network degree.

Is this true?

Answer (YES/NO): NO